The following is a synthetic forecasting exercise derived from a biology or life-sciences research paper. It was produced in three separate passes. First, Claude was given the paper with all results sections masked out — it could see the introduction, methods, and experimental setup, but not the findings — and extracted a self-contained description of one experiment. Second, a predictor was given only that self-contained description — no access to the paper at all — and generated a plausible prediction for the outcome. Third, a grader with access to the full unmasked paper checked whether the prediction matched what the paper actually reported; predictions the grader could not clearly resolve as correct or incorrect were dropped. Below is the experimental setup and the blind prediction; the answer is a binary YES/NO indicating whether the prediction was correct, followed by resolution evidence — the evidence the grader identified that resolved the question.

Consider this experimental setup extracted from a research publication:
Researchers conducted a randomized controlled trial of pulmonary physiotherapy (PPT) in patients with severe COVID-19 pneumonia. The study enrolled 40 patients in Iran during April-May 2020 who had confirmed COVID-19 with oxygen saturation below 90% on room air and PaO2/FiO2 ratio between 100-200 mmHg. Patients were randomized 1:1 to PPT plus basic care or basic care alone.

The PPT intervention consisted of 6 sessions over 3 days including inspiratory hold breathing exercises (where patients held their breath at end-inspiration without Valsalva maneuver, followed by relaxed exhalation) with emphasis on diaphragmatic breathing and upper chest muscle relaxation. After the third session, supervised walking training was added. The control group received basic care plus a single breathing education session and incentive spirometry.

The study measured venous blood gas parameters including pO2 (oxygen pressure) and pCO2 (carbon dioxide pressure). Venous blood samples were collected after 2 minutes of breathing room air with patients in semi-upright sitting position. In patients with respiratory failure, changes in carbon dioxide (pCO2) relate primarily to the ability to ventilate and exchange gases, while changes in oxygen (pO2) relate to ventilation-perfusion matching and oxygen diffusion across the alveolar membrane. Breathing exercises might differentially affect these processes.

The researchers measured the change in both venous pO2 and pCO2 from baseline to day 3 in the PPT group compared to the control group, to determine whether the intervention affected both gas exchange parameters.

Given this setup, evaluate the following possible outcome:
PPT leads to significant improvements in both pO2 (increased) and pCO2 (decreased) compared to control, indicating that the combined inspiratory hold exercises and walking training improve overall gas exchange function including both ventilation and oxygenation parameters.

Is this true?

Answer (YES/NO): NO